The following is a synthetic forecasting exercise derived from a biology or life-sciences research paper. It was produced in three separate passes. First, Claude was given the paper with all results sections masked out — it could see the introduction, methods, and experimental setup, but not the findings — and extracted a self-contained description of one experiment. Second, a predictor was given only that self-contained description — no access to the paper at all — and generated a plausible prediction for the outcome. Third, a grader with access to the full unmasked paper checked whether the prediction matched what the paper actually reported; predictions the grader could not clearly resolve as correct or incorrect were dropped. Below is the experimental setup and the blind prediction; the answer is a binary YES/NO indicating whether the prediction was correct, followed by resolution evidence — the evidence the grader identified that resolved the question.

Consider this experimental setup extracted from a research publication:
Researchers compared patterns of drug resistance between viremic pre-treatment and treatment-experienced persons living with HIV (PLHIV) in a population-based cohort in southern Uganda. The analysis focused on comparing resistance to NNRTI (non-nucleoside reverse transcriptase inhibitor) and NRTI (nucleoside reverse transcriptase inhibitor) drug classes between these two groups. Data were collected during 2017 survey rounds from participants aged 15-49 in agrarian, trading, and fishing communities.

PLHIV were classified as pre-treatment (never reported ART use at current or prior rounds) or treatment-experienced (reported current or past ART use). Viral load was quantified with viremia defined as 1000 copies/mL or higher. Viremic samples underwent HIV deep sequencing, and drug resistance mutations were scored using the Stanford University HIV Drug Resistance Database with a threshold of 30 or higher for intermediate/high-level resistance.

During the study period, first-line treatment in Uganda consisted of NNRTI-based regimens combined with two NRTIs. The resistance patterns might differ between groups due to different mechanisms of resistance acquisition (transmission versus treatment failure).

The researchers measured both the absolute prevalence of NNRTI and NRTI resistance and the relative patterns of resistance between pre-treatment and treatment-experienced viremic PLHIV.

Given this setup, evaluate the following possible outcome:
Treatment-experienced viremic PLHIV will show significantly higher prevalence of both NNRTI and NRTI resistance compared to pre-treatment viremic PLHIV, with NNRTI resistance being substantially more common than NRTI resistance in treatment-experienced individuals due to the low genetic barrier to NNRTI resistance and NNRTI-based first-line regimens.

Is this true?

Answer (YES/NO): YES